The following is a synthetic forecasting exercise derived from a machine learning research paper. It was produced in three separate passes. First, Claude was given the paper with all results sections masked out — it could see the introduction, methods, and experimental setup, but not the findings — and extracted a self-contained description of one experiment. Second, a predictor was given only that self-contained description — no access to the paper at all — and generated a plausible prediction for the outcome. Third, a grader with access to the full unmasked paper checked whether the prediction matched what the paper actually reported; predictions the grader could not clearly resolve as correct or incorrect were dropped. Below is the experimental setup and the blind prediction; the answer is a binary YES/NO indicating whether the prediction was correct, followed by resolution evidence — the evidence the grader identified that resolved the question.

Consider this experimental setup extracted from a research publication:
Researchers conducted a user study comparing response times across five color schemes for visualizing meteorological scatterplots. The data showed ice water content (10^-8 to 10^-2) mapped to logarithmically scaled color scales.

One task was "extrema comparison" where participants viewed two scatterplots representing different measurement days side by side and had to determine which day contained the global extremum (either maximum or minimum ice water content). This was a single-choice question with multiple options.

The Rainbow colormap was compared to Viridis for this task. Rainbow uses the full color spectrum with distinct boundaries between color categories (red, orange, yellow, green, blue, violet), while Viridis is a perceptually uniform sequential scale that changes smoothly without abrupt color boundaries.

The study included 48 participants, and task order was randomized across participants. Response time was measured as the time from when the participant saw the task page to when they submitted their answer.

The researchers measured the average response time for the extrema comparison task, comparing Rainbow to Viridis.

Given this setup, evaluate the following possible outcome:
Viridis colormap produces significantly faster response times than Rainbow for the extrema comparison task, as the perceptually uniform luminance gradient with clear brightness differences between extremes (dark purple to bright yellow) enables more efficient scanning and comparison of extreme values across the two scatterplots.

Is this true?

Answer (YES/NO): NO